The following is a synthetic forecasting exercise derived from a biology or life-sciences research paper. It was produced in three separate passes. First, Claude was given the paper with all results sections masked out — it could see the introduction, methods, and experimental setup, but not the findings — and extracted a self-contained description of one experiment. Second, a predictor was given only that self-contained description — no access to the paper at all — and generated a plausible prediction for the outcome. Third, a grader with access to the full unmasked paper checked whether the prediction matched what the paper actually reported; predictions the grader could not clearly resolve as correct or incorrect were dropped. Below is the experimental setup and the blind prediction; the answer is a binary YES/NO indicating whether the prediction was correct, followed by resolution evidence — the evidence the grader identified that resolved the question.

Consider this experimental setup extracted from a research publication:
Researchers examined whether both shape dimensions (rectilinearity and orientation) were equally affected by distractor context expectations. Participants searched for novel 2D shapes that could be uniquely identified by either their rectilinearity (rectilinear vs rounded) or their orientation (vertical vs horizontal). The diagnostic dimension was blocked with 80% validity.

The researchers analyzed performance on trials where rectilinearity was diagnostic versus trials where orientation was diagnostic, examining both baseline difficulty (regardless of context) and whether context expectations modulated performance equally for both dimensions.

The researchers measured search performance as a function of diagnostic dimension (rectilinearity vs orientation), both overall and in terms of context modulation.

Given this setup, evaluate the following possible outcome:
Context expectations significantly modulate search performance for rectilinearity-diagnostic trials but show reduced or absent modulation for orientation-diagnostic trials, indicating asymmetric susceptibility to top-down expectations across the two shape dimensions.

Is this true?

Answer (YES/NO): NO